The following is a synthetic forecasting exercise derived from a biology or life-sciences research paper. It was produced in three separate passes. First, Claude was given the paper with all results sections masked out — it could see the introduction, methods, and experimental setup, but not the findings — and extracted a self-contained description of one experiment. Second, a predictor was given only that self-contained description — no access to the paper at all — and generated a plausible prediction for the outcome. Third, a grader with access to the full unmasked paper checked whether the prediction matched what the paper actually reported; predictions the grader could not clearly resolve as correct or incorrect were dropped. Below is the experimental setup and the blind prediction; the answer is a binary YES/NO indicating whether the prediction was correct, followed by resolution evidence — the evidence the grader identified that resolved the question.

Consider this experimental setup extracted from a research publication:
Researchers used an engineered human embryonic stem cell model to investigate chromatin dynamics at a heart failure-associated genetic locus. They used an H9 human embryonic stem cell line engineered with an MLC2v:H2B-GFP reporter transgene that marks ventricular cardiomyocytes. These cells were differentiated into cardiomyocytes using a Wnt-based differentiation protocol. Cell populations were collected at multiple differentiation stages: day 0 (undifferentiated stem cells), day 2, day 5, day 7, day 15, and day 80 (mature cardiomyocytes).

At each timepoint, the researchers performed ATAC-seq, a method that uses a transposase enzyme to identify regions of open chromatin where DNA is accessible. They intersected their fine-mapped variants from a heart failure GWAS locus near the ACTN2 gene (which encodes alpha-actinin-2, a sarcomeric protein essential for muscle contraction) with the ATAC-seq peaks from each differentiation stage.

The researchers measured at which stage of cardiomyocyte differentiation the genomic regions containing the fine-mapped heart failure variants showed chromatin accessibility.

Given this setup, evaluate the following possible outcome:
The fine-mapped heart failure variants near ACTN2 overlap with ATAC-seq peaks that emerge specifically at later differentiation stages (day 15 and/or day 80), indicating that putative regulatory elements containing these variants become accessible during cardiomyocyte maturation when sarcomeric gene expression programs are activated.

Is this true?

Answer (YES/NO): NO